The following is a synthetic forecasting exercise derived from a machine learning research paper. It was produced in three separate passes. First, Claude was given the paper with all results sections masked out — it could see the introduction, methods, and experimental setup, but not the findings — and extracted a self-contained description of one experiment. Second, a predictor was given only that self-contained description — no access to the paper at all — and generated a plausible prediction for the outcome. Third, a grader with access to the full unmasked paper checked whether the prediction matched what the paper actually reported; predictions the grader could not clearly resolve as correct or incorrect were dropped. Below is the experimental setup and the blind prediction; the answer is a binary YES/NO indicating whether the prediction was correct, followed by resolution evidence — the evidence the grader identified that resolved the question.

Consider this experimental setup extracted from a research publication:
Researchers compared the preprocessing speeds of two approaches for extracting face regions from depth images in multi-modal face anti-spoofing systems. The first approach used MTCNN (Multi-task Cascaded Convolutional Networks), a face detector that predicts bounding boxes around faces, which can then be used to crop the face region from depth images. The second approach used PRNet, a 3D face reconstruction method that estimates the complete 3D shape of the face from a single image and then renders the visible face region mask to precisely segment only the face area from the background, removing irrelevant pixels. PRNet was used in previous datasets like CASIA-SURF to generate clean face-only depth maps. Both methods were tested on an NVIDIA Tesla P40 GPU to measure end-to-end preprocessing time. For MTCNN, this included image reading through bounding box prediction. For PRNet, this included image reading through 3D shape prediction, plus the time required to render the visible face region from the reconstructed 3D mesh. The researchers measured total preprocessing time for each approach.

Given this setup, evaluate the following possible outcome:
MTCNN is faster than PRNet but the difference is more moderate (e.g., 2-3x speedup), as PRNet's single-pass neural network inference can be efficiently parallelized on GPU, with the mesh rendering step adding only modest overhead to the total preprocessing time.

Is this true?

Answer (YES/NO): NO